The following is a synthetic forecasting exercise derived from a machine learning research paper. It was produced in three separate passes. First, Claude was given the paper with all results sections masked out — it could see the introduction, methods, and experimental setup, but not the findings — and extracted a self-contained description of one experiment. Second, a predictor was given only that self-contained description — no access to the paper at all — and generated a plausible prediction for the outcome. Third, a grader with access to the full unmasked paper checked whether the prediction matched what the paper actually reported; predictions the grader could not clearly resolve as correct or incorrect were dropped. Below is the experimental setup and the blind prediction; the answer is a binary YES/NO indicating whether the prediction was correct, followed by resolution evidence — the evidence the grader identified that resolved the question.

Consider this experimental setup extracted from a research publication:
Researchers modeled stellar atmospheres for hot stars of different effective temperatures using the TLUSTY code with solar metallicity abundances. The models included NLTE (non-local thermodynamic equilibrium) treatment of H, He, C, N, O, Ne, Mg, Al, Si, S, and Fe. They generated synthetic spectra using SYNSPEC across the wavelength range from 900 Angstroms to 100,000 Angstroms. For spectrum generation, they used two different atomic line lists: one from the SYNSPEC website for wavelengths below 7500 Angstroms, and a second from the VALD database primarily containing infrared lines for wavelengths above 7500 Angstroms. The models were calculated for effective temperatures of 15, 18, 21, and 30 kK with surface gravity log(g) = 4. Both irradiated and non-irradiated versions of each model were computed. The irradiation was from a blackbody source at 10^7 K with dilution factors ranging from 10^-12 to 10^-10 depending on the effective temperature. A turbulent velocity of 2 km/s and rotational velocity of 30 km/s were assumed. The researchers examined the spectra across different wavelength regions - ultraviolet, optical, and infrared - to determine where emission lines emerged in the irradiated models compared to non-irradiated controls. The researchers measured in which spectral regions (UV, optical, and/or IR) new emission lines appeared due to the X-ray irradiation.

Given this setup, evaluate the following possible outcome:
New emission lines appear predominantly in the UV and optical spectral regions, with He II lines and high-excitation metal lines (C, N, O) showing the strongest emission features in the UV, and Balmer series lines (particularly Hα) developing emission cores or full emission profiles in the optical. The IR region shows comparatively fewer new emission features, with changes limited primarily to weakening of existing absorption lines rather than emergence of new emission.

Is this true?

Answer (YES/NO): NO